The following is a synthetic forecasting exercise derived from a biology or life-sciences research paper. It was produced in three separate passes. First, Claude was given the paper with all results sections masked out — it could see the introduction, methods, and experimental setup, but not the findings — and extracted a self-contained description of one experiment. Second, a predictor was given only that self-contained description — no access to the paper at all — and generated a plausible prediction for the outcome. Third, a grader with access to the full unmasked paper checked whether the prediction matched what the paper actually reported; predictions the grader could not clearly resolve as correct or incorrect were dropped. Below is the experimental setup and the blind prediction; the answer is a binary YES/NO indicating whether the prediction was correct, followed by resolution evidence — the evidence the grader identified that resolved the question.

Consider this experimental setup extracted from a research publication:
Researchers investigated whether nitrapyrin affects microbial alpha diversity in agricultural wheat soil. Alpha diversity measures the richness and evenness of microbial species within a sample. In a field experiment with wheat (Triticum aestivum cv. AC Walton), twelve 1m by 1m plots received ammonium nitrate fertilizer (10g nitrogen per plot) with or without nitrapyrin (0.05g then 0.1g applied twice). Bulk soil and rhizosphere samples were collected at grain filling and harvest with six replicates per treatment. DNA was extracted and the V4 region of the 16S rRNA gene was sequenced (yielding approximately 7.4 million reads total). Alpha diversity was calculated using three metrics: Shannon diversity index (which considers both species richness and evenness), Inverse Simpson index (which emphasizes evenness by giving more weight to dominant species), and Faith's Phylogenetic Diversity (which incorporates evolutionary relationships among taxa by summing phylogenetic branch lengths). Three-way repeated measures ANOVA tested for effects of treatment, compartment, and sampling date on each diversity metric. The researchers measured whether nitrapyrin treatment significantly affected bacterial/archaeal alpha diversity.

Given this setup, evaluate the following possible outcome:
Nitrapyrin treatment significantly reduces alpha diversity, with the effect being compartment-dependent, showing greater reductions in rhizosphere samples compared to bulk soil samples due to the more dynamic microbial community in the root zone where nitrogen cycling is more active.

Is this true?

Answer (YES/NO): NO